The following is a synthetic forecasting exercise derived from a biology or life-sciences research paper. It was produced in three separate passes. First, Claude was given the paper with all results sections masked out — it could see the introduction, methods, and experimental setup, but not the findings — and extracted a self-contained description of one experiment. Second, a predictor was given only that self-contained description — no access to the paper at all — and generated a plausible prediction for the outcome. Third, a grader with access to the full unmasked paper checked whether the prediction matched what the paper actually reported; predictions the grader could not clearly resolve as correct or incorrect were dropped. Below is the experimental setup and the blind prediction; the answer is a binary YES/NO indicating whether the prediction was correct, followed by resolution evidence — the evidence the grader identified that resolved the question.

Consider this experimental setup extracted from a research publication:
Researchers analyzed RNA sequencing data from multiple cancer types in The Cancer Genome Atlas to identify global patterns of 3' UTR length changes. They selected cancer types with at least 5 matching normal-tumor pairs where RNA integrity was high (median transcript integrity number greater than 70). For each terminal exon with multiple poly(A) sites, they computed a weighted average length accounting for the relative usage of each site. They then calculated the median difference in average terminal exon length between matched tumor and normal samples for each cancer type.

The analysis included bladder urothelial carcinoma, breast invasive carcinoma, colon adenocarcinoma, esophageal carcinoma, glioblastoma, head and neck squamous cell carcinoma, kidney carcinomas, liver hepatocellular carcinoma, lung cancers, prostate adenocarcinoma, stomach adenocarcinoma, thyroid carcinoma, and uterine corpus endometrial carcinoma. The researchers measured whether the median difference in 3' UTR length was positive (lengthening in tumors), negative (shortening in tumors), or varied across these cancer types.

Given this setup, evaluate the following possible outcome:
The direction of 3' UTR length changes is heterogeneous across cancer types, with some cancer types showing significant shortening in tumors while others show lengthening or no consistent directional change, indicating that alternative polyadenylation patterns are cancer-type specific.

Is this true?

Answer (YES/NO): NO